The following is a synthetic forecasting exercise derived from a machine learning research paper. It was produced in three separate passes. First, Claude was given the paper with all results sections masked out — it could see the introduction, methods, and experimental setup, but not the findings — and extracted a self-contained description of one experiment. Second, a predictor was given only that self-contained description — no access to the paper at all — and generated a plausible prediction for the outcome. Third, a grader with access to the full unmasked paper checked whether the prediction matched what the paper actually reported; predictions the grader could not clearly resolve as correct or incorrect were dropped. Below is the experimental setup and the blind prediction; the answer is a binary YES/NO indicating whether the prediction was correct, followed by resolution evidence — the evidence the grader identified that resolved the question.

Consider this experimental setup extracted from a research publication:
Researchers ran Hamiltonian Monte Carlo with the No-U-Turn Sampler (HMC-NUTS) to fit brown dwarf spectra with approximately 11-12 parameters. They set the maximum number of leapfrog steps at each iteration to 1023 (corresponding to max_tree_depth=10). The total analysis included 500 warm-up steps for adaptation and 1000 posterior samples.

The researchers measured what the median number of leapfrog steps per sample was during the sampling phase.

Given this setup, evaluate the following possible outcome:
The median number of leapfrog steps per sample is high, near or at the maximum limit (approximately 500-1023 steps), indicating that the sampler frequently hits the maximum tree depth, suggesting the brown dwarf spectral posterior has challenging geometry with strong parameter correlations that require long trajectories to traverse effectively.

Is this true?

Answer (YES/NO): NO